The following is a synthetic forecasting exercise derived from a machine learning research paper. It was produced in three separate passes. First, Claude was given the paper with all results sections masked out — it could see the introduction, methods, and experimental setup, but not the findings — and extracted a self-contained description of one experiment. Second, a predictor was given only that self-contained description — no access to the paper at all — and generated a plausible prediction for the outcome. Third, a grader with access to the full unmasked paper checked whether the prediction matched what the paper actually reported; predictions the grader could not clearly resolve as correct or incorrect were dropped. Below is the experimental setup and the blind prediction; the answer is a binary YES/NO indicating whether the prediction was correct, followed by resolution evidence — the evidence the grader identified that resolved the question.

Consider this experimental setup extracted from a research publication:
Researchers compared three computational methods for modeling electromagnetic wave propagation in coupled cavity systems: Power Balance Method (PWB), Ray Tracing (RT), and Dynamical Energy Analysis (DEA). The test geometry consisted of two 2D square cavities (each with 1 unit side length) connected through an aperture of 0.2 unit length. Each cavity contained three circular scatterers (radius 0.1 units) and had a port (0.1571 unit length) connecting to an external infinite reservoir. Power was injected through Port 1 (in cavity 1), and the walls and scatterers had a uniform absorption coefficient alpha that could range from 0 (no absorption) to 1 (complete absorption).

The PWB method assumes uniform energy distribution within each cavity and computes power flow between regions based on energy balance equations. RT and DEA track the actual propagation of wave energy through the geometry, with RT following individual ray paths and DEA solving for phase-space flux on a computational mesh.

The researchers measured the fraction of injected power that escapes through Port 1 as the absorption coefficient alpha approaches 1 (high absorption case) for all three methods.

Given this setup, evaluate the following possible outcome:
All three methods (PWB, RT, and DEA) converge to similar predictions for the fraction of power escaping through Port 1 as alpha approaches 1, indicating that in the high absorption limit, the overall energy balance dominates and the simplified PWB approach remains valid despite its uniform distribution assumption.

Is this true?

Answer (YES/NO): NO